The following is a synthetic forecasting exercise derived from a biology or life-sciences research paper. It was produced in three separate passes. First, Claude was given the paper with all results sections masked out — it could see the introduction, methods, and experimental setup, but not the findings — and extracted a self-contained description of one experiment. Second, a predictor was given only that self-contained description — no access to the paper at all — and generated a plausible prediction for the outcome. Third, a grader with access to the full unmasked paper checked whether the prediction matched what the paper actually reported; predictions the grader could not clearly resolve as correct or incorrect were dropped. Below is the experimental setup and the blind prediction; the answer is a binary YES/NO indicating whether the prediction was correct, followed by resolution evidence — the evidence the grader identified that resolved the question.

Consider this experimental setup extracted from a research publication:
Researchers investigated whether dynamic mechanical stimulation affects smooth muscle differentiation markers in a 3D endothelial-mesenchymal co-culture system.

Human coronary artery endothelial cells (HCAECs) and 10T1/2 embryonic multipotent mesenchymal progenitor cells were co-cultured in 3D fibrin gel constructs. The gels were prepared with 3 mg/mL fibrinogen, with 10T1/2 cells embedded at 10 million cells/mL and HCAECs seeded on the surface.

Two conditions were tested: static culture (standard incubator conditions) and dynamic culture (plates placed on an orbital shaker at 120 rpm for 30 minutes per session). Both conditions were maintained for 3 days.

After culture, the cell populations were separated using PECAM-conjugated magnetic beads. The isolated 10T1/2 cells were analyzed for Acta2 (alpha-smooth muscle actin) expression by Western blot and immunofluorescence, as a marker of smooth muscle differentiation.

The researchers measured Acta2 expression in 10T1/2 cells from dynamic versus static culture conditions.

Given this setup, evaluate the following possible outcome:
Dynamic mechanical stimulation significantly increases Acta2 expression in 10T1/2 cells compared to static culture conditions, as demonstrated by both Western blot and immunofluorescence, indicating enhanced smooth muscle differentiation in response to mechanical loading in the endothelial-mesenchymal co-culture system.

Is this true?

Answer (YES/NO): NO